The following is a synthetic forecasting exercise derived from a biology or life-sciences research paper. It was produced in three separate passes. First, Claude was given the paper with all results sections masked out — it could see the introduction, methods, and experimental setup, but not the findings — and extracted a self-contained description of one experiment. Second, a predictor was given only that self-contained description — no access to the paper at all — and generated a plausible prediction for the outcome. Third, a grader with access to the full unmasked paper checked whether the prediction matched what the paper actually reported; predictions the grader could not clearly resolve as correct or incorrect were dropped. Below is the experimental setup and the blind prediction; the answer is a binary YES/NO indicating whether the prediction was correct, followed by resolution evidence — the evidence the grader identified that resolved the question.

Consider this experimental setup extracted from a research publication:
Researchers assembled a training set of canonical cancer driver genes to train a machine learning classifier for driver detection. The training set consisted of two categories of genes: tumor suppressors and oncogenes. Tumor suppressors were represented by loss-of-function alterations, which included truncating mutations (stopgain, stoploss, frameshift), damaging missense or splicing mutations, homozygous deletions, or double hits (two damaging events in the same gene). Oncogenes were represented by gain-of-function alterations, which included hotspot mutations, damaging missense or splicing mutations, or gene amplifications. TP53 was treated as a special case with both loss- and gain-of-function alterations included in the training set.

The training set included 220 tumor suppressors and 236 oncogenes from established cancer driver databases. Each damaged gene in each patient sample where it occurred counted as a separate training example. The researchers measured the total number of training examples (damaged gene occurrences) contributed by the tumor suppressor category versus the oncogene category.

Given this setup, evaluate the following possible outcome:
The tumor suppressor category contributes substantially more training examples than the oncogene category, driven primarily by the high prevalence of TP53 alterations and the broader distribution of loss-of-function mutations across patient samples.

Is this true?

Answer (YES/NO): NO